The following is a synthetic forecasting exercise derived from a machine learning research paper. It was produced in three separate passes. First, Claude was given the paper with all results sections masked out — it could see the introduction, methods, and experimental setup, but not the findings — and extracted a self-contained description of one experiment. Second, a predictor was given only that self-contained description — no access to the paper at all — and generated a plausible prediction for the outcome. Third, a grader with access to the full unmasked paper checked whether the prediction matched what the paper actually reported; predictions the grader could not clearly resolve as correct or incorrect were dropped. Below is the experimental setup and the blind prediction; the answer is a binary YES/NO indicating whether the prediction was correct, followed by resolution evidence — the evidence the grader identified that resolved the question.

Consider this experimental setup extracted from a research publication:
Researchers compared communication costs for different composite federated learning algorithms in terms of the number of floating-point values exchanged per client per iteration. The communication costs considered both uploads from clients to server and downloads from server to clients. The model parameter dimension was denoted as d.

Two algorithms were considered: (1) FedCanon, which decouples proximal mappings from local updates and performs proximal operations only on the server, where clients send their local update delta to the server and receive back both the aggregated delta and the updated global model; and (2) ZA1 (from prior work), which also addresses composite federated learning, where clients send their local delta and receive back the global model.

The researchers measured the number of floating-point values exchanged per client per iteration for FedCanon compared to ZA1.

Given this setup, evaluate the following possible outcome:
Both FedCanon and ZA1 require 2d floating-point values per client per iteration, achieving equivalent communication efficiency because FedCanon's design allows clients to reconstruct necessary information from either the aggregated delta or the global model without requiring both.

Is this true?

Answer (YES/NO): NO